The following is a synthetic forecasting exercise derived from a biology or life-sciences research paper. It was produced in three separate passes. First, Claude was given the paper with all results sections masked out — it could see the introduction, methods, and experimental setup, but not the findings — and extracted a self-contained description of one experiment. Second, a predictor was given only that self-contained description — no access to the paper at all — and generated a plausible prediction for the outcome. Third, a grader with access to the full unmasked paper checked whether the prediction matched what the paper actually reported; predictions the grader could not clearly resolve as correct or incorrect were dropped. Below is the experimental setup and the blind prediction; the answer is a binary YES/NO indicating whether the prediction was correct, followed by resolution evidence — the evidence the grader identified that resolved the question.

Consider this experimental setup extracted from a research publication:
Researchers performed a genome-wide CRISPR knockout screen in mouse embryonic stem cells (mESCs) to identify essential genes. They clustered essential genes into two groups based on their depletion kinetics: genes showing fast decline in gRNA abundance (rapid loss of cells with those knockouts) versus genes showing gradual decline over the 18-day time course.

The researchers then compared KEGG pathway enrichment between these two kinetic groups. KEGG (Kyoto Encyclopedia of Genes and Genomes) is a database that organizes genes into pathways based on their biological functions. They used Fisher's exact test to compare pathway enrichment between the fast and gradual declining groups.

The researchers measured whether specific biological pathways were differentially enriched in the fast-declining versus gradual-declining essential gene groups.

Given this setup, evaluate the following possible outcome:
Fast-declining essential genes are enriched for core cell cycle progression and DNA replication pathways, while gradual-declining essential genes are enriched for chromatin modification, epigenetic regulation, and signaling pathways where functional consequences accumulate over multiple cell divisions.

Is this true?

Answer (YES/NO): NO